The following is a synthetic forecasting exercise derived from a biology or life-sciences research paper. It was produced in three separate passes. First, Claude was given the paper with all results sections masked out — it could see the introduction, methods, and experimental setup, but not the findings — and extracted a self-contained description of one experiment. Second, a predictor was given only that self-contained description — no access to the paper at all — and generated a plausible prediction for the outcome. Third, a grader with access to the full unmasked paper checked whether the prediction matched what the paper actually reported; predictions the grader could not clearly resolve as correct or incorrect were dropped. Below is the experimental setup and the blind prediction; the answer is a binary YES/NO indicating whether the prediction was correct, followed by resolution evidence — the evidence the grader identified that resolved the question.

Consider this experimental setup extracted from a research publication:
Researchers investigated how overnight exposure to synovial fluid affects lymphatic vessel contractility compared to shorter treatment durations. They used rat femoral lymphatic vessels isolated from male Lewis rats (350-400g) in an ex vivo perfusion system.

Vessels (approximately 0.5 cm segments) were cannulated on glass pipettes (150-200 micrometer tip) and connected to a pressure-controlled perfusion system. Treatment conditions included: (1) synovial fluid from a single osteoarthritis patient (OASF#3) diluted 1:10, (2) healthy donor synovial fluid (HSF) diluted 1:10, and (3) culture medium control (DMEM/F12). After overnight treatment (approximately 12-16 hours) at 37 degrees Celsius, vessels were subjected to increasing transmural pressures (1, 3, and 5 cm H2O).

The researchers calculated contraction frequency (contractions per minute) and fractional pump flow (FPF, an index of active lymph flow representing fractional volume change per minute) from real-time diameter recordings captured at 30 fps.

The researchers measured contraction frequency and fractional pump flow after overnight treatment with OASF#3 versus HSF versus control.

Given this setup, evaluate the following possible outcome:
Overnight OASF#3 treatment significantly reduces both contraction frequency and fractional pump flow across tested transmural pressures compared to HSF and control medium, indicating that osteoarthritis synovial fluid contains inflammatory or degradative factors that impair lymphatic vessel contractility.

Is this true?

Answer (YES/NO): YES